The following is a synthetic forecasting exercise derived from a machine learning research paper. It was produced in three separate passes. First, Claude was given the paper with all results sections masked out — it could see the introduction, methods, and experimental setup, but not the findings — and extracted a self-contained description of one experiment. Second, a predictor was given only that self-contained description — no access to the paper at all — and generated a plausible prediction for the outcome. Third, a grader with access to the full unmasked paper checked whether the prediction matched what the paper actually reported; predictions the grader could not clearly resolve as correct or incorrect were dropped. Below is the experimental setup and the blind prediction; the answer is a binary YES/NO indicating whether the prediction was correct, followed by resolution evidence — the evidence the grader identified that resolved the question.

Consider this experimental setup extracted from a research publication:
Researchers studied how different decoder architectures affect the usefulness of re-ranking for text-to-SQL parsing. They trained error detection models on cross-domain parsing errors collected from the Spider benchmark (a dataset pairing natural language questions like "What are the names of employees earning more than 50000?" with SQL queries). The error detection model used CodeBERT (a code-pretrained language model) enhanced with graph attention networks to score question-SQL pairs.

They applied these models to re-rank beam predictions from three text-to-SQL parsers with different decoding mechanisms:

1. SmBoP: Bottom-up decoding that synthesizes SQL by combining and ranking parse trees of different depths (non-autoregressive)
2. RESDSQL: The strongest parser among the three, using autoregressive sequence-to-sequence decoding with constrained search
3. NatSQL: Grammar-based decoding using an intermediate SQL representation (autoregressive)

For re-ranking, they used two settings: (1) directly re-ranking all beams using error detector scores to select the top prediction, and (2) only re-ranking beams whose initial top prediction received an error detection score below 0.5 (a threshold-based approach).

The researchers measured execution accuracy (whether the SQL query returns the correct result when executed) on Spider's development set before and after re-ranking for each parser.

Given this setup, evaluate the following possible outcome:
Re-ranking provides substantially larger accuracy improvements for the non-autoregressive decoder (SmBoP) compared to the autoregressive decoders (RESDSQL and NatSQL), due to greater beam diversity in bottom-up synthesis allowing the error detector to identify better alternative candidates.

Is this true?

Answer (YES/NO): NO